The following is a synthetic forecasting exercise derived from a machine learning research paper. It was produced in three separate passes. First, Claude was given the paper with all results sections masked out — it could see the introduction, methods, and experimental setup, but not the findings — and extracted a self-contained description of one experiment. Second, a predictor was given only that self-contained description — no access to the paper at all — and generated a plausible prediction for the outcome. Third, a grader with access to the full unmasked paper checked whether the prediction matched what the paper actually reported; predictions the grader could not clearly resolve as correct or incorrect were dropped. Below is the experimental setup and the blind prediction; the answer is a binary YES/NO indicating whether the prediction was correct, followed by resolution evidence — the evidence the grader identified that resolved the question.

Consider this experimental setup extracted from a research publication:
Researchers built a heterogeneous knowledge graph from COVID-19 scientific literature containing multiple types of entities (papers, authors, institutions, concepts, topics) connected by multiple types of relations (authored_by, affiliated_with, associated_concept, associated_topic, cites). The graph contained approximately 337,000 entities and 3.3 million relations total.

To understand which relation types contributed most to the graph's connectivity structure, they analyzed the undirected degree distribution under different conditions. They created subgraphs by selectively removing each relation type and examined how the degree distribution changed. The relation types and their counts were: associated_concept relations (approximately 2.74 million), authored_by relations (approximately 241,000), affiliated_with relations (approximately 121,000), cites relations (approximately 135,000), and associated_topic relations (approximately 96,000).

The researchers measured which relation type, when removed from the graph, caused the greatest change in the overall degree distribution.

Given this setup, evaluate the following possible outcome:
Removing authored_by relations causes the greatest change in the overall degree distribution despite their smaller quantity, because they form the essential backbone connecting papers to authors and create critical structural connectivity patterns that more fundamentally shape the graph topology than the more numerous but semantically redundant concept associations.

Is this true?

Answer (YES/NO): NO